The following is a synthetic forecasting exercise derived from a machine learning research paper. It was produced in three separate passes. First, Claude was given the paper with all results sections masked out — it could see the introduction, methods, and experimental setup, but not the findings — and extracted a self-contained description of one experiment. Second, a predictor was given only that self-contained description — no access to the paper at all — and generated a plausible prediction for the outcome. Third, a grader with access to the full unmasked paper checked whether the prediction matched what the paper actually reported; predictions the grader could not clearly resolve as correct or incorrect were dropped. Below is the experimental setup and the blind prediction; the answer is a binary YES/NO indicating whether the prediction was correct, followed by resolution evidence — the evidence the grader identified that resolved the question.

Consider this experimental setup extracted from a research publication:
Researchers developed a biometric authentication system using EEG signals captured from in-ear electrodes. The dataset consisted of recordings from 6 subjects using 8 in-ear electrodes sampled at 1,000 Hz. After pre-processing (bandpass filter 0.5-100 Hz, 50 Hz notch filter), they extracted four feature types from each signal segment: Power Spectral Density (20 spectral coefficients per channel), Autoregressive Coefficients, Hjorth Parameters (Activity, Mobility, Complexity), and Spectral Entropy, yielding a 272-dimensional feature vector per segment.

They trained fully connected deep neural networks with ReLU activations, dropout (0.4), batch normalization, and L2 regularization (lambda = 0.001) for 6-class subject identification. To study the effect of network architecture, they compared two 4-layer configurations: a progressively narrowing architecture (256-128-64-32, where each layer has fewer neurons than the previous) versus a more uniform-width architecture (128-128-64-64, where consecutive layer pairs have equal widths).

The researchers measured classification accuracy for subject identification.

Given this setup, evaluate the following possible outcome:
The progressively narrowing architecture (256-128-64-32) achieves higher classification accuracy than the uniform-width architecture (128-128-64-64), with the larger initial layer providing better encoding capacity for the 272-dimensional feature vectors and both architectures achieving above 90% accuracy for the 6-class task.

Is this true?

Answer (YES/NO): NO